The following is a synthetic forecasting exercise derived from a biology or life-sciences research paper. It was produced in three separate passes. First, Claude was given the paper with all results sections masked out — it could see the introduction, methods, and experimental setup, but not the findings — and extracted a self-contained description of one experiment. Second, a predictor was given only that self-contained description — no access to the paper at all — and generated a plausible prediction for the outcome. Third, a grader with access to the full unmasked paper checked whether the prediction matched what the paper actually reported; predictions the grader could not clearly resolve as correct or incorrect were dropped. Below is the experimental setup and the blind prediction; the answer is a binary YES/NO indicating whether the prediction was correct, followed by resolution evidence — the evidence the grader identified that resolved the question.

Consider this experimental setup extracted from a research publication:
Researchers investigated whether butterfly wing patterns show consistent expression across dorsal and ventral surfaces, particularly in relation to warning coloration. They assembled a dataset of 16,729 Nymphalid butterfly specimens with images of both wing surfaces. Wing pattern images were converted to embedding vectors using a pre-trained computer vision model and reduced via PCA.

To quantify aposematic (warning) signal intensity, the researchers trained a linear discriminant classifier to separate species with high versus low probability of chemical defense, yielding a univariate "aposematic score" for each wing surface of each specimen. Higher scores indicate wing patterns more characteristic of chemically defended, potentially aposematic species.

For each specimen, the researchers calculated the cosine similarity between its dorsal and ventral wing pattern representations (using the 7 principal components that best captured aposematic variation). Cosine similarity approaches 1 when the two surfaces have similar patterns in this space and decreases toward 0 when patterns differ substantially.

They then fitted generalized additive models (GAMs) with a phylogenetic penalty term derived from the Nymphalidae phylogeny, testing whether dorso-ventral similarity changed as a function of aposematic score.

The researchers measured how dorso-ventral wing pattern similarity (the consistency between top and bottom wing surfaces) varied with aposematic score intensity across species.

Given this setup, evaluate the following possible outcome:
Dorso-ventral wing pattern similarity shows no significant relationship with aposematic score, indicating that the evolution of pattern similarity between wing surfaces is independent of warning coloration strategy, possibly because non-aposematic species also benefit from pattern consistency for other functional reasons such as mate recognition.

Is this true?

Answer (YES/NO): NO